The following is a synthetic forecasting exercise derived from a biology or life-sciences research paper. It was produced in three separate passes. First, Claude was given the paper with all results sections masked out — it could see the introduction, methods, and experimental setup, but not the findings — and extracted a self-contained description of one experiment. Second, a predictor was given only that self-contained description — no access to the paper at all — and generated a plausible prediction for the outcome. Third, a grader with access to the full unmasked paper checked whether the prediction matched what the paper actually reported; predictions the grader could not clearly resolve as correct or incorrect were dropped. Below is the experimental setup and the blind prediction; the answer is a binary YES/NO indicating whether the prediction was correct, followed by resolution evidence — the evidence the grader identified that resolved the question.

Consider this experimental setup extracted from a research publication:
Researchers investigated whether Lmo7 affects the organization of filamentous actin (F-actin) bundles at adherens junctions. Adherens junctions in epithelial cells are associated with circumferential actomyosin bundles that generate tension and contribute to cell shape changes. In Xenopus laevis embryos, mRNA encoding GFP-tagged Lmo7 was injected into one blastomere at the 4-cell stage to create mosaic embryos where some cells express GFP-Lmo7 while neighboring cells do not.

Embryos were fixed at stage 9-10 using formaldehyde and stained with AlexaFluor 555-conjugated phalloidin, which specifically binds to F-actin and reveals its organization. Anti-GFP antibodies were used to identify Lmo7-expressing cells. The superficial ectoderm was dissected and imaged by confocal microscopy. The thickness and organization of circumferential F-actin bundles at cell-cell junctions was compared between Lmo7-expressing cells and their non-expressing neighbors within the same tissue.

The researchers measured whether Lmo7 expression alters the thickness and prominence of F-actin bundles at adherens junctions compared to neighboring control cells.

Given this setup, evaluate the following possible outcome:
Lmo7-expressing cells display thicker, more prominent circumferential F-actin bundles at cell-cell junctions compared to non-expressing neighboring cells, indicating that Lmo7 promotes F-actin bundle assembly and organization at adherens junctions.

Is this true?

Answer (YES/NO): YES